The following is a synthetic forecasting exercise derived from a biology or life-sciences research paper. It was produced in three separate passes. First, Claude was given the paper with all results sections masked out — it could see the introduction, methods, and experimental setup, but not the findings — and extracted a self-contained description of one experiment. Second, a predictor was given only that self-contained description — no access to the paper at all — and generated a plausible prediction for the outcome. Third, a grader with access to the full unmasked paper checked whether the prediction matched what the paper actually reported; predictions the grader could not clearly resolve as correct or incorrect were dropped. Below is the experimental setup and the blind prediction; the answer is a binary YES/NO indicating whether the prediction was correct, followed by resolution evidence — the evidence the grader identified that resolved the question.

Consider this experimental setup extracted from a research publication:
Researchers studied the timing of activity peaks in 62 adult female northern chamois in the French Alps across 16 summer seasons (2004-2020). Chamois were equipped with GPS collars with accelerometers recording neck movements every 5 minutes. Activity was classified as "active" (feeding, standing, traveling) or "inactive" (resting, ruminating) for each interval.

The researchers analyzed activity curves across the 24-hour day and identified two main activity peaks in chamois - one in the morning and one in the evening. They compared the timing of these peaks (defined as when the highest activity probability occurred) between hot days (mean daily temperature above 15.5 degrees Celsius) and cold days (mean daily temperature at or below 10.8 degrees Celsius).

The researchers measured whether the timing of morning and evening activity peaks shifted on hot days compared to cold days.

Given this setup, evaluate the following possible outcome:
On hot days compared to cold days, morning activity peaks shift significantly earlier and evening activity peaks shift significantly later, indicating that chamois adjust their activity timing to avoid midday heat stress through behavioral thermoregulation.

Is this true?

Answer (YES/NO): NO